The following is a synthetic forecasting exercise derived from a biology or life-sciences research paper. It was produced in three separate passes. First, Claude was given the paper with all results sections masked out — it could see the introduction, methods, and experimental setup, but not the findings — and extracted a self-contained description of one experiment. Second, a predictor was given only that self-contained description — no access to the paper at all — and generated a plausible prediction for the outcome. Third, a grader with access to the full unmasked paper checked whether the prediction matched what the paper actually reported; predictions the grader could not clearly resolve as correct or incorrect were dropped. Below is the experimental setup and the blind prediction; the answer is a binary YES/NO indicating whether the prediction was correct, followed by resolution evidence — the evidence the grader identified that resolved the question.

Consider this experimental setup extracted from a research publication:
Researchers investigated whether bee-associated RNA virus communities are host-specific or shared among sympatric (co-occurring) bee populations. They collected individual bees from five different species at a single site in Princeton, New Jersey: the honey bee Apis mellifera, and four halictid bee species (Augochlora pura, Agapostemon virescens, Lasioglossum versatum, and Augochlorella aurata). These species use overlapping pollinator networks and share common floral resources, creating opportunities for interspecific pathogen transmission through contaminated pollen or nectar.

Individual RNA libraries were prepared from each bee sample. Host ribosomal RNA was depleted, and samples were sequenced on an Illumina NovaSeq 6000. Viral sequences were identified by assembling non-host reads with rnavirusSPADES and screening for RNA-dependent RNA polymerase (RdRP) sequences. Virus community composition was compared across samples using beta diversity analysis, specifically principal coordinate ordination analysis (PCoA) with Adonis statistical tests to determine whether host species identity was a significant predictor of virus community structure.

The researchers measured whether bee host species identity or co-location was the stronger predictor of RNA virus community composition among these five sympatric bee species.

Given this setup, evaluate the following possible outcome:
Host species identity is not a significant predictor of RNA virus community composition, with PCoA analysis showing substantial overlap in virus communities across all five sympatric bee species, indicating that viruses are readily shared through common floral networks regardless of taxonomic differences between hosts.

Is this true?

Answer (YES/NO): NO